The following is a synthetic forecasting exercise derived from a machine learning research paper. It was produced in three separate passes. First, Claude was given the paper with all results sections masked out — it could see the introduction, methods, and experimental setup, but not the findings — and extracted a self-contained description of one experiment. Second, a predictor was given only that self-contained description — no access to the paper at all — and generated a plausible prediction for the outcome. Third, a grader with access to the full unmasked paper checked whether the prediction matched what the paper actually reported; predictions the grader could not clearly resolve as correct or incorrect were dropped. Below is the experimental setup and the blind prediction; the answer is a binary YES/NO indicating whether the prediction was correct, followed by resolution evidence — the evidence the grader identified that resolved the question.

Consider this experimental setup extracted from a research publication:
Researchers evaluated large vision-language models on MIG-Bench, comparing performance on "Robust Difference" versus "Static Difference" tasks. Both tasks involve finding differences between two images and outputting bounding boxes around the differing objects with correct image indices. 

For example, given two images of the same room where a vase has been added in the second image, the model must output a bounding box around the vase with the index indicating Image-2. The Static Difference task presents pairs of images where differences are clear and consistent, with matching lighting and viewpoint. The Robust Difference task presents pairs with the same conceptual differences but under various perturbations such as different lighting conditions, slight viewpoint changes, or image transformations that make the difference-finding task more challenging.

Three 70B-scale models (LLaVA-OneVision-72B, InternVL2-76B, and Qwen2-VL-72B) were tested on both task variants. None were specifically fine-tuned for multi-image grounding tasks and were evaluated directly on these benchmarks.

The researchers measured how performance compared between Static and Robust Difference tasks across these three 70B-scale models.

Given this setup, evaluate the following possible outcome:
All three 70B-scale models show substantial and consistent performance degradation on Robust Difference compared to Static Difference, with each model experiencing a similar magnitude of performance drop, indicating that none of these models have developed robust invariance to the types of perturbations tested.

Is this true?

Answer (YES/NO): NO